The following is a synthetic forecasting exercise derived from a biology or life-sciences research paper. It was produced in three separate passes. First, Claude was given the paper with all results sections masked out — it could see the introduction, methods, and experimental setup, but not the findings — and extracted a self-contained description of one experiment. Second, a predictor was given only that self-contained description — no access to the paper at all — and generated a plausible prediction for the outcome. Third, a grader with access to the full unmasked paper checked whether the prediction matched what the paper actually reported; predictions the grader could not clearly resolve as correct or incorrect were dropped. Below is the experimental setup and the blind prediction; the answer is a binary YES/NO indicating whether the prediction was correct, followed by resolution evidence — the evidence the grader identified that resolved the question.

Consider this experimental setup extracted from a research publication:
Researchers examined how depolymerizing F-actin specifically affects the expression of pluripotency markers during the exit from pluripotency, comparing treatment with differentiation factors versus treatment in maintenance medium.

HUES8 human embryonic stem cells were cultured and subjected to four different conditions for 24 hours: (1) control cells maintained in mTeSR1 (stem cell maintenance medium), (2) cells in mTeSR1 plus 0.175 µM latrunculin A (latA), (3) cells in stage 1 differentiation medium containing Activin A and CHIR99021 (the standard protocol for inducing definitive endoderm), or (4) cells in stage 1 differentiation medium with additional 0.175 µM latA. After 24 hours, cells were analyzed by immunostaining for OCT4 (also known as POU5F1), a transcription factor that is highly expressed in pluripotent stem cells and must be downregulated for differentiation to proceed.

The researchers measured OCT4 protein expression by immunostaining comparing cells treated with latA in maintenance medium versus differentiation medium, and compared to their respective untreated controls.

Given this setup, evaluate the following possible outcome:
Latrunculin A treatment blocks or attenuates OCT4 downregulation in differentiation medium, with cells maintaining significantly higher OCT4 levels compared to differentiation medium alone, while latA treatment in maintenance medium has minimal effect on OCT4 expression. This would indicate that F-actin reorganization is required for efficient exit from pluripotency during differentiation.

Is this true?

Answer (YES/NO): NO